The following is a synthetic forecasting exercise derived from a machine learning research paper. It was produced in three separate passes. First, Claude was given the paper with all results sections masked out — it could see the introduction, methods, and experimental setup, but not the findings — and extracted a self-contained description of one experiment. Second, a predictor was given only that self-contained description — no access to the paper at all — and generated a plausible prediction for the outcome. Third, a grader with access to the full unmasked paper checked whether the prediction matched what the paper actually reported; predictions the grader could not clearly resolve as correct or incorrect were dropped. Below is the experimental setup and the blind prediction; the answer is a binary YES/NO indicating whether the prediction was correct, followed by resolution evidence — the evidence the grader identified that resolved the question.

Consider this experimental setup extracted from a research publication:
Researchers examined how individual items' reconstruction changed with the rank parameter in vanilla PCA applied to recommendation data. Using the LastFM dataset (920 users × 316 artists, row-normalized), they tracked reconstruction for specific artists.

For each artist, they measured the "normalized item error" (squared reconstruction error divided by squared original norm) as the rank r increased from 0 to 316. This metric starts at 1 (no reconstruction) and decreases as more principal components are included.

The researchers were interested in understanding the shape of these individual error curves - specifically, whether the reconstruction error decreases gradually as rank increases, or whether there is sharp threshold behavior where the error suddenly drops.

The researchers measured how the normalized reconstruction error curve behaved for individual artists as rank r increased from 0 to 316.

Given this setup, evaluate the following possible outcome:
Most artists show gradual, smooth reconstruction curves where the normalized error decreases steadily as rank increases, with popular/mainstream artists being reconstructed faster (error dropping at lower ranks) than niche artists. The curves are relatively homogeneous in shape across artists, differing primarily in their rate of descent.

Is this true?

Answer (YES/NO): NO